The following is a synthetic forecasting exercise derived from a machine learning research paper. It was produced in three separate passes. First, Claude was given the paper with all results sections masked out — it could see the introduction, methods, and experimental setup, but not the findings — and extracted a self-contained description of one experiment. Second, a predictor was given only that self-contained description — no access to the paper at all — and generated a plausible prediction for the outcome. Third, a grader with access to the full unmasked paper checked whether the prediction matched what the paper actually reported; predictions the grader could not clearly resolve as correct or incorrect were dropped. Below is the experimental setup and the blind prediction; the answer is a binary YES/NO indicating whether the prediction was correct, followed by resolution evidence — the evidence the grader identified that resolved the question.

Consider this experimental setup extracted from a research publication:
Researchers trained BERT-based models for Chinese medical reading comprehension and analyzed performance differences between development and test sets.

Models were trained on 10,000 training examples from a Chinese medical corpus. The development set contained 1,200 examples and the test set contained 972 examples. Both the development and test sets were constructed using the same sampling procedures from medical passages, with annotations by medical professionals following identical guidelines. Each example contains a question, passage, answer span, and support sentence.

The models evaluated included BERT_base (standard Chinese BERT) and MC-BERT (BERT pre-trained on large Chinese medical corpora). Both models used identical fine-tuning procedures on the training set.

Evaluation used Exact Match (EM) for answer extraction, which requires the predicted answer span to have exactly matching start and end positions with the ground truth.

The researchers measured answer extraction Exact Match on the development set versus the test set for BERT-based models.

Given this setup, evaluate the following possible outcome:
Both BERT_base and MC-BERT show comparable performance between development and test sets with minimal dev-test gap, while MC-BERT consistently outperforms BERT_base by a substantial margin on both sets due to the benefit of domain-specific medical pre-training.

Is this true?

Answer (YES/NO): NO